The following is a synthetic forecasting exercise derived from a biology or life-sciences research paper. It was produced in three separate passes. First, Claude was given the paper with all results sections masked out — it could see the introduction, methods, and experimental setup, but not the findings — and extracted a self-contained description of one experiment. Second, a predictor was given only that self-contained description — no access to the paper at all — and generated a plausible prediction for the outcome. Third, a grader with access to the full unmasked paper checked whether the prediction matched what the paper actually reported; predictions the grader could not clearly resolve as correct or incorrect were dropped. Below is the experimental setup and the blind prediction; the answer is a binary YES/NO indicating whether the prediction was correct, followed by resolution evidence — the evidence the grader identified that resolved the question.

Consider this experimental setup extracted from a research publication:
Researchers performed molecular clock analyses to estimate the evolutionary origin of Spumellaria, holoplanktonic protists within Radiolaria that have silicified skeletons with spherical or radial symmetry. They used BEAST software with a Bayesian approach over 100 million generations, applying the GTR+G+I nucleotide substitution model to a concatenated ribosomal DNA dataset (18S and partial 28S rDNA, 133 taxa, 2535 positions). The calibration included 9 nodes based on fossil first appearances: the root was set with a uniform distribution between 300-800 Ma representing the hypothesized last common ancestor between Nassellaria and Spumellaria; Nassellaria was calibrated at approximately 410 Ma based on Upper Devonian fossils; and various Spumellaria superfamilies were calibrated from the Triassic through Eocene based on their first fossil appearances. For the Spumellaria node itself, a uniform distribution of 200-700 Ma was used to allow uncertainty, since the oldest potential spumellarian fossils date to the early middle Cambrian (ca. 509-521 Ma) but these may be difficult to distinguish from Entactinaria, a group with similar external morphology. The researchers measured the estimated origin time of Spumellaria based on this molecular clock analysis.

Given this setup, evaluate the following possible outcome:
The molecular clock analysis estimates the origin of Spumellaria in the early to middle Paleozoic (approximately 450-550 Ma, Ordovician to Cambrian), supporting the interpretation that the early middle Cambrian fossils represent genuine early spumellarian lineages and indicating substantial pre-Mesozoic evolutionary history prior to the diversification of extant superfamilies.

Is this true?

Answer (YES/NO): YES